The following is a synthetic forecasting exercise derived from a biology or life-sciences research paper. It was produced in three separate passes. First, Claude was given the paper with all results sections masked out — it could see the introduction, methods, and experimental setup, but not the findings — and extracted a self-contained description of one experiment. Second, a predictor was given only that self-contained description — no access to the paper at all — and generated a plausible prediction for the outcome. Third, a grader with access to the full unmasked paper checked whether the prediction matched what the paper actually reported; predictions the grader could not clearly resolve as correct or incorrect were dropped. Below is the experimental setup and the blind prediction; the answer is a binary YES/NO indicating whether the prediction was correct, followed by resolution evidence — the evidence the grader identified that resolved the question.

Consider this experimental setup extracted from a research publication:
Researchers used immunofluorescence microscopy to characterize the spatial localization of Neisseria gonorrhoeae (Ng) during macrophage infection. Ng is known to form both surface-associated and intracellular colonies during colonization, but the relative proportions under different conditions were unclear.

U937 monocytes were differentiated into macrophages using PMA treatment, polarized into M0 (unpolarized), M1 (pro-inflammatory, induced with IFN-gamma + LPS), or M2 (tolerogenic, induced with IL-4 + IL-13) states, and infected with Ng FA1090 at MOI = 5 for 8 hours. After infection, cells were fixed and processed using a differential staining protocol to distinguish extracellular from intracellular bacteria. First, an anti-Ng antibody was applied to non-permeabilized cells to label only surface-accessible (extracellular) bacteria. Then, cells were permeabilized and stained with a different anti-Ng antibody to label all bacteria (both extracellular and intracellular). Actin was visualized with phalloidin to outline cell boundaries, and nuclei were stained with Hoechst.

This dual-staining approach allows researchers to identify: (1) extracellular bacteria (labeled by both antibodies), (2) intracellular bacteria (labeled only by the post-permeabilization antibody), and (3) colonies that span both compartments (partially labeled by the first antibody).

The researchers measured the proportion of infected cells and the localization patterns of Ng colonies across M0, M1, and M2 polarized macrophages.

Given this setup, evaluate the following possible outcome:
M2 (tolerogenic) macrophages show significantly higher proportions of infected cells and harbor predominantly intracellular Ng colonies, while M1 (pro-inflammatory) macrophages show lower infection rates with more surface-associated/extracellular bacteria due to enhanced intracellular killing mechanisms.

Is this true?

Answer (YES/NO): NO